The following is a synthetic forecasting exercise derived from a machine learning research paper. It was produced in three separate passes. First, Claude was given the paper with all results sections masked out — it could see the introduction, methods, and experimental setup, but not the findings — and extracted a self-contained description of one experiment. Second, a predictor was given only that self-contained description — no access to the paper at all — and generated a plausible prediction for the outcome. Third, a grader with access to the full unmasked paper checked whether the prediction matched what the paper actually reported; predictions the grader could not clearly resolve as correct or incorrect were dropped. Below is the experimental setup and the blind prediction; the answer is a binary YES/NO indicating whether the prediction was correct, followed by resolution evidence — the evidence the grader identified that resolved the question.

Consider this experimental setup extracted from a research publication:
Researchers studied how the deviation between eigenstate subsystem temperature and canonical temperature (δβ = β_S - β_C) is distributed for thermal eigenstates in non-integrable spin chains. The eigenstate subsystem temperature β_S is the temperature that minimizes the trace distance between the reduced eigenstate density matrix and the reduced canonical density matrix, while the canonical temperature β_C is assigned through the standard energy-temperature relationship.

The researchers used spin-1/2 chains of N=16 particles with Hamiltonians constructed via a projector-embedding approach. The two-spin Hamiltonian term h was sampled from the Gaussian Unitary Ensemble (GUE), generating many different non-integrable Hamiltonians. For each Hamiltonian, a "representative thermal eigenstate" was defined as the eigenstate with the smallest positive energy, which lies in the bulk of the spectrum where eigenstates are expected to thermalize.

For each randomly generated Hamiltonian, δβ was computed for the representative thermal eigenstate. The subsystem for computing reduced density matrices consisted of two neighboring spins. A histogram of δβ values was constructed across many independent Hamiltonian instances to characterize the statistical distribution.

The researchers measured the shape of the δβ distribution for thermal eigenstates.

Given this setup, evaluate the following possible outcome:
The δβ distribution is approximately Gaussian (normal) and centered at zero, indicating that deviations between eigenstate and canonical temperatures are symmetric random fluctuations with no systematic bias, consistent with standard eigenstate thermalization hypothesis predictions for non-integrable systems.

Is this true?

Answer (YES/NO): NO